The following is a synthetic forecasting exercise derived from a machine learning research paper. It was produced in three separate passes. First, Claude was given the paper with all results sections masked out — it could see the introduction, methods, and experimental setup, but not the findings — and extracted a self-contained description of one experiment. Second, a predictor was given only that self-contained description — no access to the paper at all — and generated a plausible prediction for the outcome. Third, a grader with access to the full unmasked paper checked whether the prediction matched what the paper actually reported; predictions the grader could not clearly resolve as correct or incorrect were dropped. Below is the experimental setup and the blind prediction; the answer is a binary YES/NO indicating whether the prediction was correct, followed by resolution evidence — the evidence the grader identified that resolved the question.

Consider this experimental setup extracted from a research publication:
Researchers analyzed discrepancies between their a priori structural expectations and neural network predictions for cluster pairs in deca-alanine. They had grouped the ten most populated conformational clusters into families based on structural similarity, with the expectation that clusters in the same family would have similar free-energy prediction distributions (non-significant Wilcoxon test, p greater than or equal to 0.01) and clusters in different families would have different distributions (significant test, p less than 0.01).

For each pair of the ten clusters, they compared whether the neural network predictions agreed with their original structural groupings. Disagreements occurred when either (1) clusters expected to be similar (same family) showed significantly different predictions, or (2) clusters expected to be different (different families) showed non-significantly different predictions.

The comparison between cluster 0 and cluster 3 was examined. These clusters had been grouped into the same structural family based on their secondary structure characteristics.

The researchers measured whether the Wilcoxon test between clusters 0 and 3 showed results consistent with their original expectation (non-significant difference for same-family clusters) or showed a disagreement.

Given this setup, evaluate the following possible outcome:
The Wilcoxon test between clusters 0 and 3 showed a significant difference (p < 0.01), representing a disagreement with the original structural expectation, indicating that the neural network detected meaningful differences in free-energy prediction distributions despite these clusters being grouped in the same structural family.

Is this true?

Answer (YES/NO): YES